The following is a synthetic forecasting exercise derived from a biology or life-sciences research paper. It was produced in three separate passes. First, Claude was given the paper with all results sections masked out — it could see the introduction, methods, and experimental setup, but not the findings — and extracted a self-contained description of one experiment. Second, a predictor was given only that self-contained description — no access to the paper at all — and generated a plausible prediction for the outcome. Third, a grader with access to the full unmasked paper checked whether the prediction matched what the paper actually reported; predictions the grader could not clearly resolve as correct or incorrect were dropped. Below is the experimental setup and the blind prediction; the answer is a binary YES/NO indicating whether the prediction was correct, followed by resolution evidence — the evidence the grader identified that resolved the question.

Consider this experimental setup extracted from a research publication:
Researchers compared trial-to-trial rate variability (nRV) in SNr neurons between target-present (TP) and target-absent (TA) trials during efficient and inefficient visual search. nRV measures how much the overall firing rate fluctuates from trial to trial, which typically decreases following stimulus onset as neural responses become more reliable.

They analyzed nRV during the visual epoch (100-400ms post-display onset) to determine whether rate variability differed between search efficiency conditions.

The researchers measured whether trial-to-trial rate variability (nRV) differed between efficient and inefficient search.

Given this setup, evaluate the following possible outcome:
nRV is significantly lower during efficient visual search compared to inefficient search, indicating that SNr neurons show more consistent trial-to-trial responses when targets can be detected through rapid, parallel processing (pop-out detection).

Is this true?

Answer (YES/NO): NO